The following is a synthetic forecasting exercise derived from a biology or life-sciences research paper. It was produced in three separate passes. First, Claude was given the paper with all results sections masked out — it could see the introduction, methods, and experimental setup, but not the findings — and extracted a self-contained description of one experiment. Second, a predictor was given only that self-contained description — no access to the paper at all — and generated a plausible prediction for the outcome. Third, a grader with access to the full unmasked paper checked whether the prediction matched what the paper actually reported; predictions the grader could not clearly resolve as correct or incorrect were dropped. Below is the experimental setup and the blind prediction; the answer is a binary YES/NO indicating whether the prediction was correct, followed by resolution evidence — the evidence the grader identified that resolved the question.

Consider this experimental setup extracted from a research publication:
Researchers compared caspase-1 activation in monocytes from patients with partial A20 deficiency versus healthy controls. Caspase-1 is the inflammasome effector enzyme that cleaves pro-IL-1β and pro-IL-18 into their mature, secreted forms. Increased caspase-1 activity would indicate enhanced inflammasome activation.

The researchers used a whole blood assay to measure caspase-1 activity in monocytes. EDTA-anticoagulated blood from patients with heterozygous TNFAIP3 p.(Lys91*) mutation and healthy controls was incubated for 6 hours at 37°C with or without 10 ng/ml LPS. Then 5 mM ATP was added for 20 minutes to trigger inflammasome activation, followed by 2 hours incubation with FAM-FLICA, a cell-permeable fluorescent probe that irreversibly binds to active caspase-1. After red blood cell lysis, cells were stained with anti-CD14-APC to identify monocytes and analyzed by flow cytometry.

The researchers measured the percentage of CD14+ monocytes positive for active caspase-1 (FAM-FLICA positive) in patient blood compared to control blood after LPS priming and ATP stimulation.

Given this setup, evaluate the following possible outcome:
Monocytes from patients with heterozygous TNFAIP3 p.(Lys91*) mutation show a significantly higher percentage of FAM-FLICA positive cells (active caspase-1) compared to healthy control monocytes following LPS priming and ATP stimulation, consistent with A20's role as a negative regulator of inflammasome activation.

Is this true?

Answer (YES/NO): NO